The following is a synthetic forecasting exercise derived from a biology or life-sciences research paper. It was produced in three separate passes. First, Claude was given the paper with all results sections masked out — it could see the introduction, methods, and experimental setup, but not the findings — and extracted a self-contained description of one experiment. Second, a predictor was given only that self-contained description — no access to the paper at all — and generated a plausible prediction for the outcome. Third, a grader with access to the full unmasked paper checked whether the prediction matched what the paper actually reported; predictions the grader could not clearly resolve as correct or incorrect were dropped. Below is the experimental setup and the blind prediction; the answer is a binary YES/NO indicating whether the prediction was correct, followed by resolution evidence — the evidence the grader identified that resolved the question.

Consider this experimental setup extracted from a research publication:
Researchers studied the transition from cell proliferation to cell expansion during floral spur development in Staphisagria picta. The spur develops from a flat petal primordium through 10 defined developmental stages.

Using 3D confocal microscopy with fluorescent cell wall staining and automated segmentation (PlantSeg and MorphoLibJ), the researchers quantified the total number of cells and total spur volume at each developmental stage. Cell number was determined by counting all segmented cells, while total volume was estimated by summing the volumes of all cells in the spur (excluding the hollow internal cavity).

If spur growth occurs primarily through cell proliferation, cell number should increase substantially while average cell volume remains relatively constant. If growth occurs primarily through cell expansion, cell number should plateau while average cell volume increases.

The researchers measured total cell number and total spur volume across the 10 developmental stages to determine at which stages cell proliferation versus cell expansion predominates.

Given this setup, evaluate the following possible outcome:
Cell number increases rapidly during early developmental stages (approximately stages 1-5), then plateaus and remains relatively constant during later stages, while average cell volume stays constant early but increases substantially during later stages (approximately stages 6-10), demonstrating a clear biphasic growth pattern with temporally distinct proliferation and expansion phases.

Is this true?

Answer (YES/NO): NO